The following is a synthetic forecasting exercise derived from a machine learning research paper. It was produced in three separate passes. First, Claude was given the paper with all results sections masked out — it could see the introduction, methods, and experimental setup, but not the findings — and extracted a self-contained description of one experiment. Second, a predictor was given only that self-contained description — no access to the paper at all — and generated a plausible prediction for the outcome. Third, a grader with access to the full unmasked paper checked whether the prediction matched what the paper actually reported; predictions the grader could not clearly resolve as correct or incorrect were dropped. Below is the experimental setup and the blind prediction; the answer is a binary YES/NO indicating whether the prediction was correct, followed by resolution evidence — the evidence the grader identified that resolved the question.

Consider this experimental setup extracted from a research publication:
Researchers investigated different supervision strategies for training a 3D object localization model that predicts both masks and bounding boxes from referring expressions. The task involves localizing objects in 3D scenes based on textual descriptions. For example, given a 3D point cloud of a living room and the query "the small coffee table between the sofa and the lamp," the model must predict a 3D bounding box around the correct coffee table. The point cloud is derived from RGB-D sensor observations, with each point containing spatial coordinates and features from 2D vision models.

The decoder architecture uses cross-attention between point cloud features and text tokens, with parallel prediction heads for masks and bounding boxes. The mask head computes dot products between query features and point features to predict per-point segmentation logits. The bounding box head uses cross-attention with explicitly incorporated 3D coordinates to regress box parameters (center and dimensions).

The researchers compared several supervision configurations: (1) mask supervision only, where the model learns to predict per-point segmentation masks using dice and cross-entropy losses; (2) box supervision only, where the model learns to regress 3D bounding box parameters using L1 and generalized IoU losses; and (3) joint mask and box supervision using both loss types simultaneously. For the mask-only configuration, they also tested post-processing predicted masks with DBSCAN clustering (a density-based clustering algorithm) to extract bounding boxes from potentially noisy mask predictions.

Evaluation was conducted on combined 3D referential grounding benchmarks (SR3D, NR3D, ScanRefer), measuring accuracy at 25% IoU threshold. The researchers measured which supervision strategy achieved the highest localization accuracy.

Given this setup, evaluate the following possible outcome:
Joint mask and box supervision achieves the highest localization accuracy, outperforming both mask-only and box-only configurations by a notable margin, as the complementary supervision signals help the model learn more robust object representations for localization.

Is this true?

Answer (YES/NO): YES